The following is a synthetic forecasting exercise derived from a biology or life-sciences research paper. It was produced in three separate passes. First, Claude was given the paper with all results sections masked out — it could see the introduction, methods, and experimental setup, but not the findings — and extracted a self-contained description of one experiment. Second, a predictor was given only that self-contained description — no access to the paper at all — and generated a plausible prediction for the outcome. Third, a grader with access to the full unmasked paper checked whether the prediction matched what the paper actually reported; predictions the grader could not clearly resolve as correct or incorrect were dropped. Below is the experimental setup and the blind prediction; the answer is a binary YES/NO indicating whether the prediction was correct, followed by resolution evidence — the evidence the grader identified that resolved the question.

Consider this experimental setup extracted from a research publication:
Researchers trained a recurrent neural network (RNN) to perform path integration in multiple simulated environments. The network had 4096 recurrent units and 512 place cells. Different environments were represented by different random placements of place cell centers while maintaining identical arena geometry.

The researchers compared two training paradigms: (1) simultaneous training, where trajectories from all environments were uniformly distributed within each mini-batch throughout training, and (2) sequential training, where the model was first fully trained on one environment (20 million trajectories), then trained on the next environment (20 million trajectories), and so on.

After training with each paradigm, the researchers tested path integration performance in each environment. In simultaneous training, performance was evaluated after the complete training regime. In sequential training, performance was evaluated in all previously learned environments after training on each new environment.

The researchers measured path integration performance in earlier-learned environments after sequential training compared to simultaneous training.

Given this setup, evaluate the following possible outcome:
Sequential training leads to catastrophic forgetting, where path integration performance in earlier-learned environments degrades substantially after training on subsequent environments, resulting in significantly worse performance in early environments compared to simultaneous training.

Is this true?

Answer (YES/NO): YES